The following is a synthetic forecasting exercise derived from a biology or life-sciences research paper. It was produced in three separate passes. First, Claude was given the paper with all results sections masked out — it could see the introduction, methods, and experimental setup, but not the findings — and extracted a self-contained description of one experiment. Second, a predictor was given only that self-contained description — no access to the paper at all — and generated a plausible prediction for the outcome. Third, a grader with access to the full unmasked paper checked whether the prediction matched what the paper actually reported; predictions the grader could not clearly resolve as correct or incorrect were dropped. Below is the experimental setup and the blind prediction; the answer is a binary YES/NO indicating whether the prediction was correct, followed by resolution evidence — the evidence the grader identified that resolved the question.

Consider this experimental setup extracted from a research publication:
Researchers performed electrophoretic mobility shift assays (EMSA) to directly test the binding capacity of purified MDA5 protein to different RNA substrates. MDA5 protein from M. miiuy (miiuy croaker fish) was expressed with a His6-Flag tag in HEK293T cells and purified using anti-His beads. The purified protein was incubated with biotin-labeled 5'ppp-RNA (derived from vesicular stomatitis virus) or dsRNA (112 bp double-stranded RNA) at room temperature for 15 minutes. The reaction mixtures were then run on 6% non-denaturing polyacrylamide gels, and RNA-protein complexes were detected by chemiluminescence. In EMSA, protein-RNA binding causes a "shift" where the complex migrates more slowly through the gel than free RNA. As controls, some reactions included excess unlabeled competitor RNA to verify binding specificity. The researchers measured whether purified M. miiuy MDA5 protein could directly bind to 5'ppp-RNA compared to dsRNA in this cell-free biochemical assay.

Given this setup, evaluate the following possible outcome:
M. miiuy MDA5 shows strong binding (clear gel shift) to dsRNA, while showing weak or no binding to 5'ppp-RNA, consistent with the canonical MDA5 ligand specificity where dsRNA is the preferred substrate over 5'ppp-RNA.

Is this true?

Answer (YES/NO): NO